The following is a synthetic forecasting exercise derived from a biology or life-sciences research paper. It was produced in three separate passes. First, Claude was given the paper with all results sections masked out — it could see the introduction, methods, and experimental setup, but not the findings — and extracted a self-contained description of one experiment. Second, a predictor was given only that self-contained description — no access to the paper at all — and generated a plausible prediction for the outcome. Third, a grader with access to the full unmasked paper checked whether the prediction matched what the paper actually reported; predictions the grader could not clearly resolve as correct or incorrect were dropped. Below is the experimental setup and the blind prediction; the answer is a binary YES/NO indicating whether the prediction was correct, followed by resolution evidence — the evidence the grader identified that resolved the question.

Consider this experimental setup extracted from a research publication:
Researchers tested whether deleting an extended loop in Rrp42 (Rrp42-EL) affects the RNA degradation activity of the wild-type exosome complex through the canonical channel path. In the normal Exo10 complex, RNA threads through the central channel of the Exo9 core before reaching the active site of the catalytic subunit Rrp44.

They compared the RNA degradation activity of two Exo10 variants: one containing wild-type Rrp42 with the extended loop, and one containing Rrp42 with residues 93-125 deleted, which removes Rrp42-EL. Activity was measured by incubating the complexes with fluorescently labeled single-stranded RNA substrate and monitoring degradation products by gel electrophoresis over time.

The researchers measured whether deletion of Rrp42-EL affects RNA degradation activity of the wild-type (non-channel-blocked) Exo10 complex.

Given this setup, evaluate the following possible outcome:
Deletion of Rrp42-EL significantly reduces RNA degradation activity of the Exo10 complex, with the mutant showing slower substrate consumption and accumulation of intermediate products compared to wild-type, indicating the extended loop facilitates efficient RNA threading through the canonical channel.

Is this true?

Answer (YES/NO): NO